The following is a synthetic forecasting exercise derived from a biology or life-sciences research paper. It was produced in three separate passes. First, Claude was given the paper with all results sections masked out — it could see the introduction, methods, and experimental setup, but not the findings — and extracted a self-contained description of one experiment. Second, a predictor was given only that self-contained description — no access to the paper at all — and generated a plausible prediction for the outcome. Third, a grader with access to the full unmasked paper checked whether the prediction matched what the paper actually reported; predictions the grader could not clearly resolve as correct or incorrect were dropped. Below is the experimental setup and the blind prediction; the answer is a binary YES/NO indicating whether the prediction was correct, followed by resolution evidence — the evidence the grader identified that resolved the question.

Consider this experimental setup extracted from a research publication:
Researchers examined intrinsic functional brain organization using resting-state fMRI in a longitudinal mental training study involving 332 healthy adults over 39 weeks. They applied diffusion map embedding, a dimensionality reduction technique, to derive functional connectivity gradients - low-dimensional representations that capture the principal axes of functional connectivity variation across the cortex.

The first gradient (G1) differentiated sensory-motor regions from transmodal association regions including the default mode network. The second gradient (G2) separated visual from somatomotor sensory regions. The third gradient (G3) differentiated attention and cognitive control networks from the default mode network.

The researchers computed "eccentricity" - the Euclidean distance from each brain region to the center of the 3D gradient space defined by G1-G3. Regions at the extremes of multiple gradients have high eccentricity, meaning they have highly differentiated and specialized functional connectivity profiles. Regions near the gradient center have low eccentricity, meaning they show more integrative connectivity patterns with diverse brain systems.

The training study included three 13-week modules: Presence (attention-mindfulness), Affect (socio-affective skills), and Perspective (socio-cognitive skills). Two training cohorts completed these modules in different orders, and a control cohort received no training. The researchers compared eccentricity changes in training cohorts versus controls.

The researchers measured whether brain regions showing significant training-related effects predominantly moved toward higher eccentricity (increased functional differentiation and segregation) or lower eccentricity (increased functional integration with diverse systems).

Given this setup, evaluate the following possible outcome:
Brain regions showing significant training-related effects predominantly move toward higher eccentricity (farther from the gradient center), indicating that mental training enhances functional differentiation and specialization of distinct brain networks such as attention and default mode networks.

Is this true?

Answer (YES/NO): NO